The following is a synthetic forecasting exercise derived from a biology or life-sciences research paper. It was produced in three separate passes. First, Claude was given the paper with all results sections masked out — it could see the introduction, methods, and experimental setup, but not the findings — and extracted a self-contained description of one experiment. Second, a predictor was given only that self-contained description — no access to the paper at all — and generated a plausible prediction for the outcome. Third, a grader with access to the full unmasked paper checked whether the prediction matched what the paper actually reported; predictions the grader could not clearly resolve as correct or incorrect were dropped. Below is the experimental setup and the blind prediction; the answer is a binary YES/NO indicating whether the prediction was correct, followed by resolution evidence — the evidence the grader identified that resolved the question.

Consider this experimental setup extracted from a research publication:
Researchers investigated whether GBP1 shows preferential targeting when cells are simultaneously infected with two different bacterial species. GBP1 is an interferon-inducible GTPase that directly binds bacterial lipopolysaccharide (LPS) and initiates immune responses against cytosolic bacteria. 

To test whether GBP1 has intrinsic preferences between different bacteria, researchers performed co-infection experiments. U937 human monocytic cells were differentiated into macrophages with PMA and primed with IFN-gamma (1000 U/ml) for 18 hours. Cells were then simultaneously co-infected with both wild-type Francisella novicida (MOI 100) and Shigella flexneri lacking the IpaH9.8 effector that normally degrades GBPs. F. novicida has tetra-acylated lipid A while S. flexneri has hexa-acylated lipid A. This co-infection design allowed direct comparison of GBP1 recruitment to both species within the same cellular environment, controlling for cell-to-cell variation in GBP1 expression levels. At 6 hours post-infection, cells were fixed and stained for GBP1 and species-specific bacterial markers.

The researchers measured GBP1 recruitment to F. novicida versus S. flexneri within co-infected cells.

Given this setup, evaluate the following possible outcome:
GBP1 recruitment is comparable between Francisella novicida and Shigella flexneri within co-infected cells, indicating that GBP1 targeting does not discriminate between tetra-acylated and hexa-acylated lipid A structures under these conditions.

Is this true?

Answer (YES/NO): NO